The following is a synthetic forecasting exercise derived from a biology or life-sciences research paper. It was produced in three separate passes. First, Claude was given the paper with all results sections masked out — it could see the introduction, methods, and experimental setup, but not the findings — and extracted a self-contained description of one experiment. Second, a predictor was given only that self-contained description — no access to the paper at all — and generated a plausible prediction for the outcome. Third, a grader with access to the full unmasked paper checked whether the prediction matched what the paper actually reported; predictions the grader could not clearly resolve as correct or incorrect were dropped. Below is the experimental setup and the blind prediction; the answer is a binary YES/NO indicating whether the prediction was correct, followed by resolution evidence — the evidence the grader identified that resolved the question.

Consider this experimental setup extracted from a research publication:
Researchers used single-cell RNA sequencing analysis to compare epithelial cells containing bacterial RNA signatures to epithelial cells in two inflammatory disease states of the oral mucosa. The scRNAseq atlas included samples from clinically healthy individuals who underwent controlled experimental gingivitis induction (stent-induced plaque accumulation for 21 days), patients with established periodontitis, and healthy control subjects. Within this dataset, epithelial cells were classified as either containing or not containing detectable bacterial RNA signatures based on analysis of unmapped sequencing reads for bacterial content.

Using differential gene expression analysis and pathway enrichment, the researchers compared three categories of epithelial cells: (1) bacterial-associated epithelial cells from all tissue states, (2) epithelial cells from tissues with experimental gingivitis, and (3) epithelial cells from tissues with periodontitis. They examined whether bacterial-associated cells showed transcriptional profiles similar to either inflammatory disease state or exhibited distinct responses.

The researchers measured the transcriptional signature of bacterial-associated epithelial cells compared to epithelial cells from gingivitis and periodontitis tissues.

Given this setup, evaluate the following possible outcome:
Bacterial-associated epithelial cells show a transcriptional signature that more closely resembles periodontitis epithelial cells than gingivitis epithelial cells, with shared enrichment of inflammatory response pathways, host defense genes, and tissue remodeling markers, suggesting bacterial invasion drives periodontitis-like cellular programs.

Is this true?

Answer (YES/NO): NO